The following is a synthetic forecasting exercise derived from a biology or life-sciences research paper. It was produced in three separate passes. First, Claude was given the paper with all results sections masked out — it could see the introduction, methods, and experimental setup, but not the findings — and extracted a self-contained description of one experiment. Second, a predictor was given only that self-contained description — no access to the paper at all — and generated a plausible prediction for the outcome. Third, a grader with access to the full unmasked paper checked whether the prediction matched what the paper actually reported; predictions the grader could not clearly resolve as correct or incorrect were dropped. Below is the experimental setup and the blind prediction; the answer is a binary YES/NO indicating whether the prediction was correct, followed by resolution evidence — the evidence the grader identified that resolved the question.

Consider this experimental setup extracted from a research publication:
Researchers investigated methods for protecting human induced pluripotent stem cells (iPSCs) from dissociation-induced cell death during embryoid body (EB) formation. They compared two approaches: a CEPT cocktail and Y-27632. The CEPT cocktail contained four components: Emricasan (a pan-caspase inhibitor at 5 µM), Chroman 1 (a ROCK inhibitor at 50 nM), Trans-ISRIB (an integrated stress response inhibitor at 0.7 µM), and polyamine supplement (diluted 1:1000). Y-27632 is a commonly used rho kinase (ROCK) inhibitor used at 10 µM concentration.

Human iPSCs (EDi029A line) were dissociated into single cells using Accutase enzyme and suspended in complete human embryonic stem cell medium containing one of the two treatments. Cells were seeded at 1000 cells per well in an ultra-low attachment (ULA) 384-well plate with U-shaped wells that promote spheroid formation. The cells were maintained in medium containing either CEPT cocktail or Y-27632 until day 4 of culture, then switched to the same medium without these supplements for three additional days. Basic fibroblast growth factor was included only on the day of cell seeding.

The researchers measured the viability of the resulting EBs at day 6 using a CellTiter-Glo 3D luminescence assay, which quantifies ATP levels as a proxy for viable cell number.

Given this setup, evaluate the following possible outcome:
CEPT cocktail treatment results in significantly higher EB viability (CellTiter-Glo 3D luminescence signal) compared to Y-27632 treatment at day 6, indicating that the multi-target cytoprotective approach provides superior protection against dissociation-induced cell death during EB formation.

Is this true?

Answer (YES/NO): YES